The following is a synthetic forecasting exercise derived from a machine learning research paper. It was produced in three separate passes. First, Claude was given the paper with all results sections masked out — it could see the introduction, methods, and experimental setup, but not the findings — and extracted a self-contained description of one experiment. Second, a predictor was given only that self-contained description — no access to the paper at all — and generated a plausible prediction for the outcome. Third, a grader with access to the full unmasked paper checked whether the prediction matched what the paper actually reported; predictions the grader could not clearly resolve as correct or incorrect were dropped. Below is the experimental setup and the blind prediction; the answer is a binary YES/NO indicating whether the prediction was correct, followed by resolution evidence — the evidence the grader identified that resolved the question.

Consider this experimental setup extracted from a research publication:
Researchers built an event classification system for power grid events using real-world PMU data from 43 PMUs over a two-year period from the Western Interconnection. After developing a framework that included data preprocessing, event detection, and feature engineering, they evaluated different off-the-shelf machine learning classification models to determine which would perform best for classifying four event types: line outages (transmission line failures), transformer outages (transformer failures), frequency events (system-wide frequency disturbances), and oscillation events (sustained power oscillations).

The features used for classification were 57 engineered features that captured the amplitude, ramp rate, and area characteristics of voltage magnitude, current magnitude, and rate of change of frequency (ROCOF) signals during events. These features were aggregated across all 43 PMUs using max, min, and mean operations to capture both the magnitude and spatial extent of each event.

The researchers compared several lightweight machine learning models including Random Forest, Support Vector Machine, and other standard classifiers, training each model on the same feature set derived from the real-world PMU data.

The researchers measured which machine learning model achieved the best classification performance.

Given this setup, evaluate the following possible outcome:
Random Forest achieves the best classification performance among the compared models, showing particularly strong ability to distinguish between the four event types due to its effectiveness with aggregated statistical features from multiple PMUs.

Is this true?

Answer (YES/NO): NO